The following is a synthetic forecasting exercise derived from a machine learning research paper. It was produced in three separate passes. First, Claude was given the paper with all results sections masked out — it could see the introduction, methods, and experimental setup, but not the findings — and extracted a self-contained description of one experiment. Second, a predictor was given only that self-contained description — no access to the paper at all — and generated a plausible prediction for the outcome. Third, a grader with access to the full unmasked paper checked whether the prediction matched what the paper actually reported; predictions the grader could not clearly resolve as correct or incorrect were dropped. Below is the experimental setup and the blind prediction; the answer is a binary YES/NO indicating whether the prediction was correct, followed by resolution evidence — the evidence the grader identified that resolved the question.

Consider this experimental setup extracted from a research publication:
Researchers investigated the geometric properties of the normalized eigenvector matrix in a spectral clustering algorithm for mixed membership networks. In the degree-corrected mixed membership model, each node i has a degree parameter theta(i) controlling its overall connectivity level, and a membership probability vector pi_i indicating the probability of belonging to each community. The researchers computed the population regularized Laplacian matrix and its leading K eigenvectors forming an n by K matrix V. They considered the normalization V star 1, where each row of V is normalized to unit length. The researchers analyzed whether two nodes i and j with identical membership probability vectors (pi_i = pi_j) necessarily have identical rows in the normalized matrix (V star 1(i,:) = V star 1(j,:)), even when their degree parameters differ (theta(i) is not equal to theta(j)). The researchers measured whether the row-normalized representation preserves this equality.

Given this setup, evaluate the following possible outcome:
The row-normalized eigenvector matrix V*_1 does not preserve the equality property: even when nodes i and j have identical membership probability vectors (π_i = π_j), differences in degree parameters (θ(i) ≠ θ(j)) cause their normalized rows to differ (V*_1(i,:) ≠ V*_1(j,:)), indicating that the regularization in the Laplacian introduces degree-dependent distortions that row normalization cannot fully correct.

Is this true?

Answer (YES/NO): NO